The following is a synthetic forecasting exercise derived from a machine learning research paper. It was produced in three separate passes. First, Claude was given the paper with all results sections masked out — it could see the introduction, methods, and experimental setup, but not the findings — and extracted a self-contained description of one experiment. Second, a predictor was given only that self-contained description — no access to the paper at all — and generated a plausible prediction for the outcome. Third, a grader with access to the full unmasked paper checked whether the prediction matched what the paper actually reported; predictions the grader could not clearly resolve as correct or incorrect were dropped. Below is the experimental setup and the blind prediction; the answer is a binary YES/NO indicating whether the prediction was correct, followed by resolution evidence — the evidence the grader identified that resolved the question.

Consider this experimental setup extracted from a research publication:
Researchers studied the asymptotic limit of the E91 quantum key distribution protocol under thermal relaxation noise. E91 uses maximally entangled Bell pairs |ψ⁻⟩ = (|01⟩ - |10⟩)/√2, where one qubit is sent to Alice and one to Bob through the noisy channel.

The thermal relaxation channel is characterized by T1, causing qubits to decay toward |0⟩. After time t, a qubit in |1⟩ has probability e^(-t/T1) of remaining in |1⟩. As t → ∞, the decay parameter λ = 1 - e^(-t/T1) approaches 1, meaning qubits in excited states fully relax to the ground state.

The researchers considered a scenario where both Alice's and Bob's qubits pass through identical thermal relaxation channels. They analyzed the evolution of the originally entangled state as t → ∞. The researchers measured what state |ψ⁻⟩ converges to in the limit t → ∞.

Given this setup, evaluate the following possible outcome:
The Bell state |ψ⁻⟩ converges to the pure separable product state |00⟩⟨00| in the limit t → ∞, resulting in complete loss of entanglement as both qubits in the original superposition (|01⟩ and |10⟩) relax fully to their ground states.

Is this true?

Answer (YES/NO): YES